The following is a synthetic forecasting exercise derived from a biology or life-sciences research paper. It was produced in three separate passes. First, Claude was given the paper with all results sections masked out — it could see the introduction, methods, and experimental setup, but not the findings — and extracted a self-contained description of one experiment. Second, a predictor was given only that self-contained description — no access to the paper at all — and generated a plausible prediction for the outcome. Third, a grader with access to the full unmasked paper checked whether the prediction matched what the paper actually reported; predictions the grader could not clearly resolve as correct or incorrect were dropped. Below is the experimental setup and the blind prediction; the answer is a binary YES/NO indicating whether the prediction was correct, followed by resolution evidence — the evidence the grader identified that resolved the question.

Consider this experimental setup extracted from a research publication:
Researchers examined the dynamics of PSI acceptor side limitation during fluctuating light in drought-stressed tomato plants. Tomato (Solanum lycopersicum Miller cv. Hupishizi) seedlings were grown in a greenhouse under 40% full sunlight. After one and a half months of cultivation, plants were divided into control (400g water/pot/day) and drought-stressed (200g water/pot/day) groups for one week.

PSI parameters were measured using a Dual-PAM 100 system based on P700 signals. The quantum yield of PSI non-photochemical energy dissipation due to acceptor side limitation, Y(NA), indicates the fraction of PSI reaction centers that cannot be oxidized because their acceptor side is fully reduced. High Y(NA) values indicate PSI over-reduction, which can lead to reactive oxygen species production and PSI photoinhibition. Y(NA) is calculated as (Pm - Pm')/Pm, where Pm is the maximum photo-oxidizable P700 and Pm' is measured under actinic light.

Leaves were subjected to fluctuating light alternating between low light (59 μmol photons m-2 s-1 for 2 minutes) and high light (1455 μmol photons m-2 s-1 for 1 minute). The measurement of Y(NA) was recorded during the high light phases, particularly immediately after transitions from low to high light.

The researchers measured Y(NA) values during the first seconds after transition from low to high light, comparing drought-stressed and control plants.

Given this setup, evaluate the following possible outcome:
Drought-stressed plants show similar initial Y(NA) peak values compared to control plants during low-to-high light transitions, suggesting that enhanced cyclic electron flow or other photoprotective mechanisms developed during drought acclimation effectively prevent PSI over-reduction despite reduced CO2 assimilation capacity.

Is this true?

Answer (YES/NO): NO